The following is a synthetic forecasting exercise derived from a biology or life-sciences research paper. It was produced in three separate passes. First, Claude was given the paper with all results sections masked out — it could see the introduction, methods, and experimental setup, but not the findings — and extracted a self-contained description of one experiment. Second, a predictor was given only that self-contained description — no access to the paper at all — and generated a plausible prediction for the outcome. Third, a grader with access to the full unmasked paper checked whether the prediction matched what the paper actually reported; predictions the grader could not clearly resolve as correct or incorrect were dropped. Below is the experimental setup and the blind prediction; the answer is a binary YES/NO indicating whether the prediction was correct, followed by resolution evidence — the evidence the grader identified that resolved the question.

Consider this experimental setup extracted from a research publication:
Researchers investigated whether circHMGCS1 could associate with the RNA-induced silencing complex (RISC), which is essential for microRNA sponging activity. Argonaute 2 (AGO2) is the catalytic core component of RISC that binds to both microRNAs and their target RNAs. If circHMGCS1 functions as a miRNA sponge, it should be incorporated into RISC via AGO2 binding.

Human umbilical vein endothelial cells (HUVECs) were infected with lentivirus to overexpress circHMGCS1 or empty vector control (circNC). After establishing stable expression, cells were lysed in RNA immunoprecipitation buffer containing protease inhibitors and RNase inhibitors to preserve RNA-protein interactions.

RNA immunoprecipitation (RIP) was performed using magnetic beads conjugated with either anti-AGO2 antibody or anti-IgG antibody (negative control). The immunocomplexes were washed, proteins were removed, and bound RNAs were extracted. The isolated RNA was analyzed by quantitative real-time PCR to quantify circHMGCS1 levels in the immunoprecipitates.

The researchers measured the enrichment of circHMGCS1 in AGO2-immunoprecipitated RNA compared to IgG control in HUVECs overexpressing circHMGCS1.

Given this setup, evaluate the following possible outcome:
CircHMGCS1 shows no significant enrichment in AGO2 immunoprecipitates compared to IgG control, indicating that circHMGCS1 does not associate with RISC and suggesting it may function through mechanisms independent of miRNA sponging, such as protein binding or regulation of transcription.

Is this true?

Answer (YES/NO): NO